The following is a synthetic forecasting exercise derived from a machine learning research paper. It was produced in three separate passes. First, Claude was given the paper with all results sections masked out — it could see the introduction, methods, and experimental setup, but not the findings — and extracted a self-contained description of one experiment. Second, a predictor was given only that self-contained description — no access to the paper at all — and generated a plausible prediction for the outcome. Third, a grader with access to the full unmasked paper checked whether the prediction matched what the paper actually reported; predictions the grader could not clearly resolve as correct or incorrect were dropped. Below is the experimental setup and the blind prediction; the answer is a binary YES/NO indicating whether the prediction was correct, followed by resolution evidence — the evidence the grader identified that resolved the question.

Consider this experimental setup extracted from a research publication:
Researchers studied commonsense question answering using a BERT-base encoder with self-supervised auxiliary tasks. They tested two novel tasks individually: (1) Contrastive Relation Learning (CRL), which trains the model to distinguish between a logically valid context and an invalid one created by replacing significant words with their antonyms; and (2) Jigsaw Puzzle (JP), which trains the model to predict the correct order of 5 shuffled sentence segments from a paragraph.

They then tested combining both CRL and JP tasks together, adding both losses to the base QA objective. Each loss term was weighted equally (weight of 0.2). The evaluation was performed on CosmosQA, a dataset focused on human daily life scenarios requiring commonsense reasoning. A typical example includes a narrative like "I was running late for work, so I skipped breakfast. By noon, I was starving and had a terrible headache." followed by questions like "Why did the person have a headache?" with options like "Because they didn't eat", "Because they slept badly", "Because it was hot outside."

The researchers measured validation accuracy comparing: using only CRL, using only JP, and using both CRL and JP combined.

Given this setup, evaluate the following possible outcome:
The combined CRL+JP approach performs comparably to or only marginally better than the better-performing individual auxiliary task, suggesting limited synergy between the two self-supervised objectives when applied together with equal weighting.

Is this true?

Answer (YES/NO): YES